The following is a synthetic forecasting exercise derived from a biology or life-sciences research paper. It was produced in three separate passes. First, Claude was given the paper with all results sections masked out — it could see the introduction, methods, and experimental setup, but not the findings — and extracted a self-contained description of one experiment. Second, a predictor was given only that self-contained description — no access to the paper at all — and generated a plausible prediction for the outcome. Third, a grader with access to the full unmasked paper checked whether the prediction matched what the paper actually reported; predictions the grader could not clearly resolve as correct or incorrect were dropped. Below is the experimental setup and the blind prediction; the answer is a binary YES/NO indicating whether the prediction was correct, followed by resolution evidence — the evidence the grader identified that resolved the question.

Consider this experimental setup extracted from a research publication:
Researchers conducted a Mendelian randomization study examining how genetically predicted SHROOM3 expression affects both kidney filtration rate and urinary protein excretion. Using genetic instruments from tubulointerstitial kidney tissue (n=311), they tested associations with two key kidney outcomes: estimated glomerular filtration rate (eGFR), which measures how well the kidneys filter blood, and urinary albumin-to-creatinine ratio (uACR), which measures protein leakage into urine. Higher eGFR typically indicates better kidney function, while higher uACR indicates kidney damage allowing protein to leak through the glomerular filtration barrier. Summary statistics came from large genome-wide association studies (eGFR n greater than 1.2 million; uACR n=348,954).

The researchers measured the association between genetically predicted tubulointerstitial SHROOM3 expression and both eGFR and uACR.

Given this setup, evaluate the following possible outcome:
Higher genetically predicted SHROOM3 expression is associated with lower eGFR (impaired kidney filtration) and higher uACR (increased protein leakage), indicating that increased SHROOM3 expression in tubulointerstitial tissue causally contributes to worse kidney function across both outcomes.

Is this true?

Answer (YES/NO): NO